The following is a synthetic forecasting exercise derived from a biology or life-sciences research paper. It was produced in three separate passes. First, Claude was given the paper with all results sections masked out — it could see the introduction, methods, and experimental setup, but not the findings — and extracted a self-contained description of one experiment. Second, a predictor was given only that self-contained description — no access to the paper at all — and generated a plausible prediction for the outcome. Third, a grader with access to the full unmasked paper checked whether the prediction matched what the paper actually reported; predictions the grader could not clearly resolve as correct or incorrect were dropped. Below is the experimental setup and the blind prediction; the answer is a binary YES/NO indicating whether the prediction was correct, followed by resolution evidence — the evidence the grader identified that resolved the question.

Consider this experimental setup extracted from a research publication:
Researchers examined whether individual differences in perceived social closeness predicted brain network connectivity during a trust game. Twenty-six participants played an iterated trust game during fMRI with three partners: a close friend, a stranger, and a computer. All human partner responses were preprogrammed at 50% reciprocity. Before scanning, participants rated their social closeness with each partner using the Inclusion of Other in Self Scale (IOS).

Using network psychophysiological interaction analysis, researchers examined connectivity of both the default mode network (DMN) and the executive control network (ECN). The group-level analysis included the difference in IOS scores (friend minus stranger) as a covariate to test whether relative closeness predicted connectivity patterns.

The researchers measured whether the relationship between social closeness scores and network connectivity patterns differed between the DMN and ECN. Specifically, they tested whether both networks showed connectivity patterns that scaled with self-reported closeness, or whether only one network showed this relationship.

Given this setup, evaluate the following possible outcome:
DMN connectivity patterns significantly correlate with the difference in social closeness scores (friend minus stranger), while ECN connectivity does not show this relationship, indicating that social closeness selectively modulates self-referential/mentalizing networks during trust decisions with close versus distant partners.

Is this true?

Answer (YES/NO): YES